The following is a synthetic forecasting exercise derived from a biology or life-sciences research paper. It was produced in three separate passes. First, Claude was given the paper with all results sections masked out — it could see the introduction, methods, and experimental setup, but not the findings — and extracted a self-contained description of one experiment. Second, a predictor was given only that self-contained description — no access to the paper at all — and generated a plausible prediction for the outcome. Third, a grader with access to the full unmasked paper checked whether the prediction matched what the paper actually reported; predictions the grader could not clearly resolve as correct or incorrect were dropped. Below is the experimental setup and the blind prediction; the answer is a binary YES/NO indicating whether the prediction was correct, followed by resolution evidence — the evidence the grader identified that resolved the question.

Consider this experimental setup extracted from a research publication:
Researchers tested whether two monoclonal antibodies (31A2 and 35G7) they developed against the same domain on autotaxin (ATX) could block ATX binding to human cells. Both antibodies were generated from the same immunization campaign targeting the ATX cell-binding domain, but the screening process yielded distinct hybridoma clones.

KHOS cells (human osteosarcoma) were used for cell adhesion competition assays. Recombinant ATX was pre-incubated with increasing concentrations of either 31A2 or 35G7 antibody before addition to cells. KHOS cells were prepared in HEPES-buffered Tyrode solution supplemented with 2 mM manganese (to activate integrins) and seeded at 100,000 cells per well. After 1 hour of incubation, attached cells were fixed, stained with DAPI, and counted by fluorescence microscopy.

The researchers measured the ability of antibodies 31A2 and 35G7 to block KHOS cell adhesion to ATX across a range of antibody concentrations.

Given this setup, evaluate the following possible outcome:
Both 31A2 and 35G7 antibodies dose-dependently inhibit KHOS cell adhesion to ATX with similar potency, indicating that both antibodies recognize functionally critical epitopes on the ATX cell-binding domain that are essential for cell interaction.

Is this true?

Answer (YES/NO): YES